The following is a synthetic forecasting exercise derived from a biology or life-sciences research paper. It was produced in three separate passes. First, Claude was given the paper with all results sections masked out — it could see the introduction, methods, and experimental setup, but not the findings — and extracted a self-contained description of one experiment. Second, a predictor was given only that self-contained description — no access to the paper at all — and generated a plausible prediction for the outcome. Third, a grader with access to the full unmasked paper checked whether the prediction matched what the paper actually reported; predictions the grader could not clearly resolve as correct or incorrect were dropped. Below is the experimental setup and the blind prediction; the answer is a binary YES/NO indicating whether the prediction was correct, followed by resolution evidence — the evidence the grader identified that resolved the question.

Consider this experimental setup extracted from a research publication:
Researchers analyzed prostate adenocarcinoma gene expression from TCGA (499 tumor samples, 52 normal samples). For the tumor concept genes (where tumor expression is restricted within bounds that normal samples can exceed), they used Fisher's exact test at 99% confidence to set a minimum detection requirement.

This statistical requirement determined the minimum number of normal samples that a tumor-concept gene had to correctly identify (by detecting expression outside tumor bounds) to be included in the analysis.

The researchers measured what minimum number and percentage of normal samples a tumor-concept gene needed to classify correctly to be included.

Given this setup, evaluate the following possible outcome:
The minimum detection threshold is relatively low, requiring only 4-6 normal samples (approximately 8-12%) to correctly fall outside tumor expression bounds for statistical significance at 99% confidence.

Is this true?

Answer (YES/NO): NO